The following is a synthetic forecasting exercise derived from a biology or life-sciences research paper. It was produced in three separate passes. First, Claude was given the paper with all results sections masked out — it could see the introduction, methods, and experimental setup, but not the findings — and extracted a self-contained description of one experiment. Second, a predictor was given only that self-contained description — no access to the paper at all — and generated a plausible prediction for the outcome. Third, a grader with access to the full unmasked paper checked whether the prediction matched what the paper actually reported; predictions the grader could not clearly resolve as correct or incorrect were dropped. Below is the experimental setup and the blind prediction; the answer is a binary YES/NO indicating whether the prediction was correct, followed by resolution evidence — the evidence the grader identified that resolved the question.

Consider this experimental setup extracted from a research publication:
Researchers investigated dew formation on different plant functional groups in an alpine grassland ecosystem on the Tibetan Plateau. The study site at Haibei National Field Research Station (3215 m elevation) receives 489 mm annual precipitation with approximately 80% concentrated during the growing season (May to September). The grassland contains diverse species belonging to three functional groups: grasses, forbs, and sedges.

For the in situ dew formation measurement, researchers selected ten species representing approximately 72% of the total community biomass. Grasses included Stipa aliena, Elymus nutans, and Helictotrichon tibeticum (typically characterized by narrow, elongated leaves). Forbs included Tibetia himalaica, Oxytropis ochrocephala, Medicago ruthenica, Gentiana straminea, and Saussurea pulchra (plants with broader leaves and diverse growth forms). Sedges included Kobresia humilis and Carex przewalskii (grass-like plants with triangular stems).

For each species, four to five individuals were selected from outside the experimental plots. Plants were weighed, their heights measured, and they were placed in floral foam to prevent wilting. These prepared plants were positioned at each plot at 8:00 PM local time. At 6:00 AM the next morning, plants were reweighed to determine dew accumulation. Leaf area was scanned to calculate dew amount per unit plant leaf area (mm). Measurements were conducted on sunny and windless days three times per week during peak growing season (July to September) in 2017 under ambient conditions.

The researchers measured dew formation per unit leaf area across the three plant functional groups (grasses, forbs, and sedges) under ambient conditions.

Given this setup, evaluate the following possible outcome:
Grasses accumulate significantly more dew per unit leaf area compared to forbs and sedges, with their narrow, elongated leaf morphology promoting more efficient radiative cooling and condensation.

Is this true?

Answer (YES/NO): YES